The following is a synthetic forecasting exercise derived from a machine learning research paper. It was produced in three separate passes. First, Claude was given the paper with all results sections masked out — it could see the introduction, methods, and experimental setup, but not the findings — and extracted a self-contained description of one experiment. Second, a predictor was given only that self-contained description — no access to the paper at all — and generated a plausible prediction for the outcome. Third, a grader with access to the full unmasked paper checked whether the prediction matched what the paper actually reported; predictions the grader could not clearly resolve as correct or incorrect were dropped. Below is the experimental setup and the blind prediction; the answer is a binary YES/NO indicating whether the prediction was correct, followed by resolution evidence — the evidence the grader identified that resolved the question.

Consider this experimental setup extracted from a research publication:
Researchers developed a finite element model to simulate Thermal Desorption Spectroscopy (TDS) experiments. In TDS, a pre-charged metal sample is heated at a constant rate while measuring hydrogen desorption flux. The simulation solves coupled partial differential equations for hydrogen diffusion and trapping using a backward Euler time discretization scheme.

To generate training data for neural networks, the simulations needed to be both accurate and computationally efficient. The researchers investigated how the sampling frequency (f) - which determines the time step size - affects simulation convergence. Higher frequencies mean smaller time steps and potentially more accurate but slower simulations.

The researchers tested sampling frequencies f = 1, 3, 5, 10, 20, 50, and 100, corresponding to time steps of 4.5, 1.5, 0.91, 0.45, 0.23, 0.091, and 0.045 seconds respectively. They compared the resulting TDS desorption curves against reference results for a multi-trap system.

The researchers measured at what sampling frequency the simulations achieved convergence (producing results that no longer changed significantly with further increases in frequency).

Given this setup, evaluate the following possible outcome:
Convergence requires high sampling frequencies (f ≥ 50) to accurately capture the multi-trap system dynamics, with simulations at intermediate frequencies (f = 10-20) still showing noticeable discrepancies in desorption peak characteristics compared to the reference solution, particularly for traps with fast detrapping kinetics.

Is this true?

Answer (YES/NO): NO